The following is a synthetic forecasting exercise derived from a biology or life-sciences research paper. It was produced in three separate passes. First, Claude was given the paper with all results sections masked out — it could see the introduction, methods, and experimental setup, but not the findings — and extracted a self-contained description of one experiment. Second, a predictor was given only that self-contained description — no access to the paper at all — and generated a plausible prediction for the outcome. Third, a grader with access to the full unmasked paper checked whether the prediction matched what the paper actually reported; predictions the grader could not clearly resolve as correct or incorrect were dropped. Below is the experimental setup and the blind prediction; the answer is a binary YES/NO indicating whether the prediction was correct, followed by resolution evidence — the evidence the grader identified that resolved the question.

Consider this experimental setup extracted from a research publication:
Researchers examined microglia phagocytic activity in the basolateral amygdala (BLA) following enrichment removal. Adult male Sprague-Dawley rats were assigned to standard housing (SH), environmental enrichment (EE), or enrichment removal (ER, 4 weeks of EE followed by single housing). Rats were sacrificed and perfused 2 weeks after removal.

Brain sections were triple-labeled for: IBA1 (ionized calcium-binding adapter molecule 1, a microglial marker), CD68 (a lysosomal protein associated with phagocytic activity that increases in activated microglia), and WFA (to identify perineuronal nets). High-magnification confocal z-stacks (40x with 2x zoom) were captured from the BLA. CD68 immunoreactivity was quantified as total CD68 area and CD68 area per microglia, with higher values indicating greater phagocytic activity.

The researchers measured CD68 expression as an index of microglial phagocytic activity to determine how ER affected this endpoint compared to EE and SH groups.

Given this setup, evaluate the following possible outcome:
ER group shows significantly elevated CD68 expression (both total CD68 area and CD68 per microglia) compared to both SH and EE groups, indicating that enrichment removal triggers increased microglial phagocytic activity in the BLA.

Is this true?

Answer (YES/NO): NO